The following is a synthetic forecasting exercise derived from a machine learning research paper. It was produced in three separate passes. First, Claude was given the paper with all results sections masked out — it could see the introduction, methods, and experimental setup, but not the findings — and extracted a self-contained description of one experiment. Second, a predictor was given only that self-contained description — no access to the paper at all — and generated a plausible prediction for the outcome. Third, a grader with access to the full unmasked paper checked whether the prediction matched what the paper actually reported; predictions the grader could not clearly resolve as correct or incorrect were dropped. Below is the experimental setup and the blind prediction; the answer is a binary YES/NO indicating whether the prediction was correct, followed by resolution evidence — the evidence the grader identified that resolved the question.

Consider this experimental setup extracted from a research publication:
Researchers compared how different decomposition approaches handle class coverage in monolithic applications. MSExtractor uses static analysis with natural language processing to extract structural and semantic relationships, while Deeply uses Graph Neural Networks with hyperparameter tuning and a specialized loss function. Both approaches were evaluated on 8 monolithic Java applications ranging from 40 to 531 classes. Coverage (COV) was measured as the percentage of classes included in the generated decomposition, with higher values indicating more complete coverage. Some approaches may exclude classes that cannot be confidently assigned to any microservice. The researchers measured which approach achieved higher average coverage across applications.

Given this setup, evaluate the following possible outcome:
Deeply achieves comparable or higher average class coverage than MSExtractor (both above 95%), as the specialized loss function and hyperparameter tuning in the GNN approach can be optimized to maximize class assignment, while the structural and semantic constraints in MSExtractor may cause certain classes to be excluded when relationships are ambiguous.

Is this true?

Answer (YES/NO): NO